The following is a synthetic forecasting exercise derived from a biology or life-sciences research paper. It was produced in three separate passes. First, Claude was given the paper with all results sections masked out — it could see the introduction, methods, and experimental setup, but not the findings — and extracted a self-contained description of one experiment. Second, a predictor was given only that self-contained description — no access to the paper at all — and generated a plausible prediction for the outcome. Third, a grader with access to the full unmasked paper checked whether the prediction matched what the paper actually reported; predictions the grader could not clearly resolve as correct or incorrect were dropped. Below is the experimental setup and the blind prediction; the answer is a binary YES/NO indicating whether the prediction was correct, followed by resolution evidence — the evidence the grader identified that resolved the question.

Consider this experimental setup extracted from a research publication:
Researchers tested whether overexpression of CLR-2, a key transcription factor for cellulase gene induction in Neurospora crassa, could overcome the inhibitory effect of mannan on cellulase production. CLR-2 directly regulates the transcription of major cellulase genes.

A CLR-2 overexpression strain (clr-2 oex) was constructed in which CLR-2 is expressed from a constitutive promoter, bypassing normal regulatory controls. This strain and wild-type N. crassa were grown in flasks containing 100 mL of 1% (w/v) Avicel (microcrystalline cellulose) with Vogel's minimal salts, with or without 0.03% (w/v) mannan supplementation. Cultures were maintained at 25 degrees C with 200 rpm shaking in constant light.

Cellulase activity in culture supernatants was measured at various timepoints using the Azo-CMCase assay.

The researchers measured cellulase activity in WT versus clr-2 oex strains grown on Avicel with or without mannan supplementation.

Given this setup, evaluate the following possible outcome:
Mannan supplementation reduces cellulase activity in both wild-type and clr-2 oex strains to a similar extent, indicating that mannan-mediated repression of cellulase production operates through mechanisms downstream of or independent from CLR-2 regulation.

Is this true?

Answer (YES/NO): NO